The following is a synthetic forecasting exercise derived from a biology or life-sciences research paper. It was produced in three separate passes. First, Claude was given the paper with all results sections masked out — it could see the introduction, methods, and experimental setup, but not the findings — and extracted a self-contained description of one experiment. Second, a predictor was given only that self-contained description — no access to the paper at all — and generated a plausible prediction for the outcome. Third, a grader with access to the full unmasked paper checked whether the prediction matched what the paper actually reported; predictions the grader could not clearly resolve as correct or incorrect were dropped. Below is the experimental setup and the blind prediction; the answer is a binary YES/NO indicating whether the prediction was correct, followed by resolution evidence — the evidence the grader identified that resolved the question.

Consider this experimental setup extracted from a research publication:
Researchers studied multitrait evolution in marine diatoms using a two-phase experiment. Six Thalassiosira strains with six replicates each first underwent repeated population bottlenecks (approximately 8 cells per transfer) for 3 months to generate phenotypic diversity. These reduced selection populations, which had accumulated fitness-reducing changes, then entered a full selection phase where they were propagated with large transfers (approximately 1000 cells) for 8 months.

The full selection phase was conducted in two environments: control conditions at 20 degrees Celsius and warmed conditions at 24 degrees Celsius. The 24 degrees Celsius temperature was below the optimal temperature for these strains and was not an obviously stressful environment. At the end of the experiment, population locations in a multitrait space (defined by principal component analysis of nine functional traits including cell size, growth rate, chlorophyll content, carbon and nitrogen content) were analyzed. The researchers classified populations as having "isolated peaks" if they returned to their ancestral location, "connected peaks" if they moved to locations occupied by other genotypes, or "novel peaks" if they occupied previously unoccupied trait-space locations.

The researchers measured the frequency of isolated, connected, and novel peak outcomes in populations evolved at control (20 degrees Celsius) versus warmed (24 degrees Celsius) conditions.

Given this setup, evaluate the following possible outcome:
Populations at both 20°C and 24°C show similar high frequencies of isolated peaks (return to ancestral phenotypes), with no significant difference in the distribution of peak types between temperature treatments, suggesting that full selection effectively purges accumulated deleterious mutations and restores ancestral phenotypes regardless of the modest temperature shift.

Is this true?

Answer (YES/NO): NO